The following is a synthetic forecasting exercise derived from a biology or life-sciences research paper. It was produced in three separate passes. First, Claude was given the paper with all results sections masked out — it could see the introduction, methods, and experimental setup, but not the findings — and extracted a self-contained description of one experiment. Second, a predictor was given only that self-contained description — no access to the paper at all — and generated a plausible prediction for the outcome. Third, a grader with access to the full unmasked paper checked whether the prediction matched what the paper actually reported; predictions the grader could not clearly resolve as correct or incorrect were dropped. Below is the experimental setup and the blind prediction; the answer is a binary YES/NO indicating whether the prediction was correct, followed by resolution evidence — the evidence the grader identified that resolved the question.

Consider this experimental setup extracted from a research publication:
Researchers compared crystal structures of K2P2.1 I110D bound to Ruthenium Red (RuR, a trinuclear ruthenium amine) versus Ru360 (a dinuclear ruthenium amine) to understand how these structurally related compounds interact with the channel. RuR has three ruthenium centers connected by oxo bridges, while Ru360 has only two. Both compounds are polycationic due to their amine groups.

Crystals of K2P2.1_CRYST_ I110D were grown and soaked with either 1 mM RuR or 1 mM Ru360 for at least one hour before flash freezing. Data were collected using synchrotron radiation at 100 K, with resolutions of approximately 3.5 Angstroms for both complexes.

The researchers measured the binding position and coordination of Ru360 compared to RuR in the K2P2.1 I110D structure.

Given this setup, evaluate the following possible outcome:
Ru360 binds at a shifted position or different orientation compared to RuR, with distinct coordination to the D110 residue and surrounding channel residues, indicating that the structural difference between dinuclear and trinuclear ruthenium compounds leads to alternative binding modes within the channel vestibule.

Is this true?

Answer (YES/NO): NO